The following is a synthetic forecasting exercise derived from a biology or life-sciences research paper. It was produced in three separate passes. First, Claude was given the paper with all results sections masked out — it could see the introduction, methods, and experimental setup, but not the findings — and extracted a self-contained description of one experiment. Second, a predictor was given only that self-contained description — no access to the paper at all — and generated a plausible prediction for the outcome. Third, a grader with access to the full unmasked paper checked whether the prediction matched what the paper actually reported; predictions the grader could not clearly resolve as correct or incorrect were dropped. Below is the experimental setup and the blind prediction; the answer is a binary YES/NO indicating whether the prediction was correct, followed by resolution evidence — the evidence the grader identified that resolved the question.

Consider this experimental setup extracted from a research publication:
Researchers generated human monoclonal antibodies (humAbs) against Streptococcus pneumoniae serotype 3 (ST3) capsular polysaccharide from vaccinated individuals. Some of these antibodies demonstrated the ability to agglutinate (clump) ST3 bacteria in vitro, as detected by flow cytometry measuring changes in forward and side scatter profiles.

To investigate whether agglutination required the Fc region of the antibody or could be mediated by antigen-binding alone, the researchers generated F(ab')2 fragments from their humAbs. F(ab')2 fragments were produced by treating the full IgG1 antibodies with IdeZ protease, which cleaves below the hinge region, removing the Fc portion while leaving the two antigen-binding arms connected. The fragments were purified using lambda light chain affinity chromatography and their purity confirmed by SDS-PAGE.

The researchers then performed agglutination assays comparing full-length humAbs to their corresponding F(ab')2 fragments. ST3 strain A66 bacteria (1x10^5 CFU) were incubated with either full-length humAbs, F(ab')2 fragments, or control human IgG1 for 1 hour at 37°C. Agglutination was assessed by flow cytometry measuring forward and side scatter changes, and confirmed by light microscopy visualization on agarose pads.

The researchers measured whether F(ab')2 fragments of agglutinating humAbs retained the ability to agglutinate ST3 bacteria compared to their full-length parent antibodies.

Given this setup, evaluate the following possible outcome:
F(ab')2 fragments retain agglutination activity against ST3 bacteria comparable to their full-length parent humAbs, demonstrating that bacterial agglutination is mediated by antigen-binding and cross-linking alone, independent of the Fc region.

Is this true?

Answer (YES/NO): YES